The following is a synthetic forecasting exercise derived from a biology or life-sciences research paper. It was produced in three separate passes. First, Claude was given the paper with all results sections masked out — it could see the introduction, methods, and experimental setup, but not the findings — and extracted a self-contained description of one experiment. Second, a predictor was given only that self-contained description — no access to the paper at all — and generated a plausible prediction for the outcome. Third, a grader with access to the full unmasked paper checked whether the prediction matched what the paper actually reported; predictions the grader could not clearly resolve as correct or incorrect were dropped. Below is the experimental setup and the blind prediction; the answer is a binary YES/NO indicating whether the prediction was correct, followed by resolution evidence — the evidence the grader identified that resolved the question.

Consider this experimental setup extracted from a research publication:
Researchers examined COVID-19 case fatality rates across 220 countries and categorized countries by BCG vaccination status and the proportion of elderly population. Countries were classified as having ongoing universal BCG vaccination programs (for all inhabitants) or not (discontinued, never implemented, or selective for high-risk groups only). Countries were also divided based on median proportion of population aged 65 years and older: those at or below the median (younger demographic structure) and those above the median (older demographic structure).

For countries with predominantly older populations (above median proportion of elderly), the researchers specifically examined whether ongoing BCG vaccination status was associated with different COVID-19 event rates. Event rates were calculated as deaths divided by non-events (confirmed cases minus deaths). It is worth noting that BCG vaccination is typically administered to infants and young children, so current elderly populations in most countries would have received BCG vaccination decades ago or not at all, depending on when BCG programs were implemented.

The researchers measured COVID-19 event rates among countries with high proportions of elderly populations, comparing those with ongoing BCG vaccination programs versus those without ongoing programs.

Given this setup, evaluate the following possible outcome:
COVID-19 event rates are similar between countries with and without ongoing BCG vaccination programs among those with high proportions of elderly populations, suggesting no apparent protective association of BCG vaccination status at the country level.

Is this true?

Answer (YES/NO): NO